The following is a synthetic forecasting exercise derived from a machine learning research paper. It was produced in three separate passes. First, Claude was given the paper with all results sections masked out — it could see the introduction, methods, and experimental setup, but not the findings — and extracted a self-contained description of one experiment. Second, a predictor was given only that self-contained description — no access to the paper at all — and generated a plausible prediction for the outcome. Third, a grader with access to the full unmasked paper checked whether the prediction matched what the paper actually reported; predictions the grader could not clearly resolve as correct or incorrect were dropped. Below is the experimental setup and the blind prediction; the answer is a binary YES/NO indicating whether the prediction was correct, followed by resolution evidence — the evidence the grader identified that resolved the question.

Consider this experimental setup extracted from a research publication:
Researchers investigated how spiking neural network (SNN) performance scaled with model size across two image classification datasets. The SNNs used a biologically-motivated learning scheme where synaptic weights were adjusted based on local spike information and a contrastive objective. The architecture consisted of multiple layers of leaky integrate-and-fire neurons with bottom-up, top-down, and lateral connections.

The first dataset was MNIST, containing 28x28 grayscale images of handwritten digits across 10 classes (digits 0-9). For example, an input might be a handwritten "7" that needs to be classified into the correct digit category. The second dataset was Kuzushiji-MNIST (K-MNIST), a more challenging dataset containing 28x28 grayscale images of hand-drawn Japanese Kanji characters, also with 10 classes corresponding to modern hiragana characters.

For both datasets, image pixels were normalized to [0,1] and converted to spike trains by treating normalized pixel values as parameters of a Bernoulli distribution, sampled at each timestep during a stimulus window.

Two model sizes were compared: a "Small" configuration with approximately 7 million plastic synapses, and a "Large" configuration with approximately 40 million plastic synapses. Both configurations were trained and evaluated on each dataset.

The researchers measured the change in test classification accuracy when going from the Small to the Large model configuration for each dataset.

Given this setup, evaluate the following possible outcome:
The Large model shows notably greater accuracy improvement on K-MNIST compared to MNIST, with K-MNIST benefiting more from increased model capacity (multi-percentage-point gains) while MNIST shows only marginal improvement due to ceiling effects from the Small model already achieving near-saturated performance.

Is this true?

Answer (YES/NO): YES